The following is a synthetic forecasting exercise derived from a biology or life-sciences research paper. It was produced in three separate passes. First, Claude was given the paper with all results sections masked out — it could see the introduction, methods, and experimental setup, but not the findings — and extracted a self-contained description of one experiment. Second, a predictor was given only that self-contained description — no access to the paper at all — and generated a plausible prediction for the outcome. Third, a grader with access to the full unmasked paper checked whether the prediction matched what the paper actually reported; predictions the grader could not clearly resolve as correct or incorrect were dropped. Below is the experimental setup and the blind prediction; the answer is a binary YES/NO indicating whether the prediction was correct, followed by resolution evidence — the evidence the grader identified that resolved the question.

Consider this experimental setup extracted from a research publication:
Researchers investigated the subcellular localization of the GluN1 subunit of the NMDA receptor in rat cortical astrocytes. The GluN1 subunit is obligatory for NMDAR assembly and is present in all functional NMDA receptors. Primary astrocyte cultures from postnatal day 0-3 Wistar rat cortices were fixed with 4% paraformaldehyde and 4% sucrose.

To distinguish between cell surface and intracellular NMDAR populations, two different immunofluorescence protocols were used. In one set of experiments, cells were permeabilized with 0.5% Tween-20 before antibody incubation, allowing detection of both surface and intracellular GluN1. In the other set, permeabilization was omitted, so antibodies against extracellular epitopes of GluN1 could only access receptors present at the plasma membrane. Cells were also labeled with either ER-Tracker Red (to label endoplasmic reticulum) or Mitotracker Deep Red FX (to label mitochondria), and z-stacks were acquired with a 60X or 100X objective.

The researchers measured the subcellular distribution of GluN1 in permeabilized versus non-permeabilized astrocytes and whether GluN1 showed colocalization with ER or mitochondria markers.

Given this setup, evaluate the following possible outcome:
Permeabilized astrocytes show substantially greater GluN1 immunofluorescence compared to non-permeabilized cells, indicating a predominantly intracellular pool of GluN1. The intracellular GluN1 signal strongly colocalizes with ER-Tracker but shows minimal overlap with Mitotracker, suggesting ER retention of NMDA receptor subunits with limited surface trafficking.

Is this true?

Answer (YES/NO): NO